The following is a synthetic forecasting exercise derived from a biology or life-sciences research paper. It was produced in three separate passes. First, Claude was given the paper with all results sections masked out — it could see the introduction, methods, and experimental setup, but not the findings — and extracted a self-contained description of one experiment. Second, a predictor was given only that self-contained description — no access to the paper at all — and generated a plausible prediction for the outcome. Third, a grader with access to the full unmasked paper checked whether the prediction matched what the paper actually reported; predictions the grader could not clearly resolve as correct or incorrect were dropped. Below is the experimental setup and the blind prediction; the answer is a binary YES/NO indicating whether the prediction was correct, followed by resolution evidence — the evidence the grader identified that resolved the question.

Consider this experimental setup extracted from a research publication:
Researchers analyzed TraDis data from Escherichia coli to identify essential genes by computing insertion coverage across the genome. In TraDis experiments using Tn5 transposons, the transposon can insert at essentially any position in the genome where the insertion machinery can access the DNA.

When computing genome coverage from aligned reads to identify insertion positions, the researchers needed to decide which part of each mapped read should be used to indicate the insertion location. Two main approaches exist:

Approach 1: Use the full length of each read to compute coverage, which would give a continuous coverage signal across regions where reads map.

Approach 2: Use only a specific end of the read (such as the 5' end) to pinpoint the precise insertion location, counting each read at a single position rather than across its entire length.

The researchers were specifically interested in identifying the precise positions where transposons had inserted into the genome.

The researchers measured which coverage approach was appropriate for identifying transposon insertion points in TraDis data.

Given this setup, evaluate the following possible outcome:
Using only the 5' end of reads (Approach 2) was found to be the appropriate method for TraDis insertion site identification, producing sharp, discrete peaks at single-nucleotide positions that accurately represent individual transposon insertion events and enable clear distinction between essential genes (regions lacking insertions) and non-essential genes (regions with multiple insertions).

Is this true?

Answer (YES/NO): NO